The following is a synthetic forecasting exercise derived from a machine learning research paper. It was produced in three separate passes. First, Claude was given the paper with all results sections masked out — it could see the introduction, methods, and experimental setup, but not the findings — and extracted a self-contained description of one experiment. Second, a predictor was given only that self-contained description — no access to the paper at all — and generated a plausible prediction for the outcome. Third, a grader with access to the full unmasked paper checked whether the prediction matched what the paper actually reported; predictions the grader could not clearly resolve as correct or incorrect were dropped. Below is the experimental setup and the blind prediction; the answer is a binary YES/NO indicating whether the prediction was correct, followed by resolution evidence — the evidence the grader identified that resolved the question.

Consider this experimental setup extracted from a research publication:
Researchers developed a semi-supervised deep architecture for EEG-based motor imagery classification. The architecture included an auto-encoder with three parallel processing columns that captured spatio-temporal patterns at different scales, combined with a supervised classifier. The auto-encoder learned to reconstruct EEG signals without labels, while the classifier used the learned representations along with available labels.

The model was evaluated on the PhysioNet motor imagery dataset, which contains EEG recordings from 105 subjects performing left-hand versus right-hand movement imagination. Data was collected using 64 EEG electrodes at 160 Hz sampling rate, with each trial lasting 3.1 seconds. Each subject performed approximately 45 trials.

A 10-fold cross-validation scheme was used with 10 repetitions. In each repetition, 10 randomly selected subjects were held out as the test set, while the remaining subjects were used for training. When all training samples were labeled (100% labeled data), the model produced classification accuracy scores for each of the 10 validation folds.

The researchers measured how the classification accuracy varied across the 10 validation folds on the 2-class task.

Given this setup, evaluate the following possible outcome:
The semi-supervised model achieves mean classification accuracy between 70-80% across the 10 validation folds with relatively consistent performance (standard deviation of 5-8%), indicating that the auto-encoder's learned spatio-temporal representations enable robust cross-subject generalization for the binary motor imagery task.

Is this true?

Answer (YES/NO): NO